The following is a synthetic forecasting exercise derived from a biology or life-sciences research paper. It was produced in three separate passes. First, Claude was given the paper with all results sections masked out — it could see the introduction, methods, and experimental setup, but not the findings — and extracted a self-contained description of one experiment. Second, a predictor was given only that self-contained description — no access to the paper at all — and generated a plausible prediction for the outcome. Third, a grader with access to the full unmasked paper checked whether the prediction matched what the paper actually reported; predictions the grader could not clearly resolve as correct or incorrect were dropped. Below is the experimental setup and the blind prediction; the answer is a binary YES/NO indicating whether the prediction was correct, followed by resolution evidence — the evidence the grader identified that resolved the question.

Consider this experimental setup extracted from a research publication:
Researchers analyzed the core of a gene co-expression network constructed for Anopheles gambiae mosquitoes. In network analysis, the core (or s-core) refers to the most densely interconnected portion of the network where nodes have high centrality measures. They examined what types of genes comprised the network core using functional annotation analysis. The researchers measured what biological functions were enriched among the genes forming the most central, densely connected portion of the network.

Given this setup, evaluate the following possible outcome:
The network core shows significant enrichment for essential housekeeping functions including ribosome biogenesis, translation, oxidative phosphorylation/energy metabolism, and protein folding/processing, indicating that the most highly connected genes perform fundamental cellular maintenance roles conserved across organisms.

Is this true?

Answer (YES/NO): NO